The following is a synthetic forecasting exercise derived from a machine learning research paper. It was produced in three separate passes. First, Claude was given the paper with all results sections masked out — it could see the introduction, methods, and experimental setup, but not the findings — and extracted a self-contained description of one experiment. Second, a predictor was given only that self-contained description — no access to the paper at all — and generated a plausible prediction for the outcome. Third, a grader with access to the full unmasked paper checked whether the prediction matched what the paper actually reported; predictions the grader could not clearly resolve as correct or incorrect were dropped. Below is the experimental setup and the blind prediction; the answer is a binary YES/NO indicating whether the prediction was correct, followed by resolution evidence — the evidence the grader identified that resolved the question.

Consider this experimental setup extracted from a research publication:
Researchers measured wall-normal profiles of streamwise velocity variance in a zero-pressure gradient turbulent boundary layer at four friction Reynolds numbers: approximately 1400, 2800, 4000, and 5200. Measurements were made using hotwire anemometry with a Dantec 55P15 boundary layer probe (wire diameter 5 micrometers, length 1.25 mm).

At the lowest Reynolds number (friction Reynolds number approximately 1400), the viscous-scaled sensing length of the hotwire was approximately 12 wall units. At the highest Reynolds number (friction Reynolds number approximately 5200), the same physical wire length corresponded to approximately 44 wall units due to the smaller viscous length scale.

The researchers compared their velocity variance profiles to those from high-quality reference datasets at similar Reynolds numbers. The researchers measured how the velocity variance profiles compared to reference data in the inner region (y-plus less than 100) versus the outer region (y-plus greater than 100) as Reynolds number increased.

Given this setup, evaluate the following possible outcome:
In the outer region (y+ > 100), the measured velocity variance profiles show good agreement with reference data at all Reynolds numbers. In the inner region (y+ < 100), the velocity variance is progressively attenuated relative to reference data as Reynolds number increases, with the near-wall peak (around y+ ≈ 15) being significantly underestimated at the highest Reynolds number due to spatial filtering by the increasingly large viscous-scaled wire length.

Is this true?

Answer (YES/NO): NO